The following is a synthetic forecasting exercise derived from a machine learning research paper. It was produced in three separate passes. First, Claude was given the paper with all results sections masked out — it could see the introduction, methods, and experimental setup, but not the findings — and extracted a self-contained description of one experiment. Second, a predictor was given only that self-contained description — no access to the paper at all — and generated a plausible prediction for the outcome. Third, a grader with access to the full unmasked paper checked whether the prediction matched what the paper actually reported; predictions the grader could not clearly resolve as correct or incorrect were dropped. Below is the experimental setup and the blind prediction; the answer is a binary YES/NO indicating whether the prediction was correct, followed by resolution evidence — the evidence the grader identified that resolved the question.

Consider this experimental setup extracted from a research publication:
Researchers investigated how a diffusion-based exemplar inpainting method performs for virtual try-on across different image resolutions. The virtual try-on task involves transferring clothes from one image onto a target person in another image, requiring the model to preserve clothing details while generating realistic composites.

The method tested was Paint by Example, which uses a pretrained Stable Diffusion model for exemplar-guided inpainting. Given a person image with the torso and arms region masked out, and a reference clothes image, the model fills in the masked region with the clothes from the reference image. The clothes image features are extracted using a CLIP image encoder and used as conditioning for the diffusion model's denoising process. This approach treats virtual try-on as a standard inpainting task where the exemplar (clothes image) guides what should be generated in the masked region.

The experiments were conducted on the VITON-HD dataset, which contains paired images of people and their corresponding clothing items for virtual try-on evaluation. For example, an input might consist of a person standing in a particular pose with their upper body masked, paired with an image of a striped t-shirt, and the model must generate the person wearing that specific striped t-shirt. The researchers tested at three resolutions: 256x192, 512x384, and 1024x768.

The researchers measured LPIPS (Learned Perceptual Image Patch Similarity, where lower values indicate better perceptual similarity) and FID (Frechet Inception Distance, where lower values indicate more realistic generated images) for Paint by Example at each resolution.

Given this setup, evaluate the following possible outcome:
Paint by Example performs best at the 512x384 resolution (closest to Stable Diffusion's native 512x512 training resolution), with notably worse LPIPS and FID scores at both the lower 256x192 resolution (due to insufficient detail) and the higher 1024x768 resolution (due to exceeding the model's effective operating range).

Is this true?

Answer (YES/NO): NO